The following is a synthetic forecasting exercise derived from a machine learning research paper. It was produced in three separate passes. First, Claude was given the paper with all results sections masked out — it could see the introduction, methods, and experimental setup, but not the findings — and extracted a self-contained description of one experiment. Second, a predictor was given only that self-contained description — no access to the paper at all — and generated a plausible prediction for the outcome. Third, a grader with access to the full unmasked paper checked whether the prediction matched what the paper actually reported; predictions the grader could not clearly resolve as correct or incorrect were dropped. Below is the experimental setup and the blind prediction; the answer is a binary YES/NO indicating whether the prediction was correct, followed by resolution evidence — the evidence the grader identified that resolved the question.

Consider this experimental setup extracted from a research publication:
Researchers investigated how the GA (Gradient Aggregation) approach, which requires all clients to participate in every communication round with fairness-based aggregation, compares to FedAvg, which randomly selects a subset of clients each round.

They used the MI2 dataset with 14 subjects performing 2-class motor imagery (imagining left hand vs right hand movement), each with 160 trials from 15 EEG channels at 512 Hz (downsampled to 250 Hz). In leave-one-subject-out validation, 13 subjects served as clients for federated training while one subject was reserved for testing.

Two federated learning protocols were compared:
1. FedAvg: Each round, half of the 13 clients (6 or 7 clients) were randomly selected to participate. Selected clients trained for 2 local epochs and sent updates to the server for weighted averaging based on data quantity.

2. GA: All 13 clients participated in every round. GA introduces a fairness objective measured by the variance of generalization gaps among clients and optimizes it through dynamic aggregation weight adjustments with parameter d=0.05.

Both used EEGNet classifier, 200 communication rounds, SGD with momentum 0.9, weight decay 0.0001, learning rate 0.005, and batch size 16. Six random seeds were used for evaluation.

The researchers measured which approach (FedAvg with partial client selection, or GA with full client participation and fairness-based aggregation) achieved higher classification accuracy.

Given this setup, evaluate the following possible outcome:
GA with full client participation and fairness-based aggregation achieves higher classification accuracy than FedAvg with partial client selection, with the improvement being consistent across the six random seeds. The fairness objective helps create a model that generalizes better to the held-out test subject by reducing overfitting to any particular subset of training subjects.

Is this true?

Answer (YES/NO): NO